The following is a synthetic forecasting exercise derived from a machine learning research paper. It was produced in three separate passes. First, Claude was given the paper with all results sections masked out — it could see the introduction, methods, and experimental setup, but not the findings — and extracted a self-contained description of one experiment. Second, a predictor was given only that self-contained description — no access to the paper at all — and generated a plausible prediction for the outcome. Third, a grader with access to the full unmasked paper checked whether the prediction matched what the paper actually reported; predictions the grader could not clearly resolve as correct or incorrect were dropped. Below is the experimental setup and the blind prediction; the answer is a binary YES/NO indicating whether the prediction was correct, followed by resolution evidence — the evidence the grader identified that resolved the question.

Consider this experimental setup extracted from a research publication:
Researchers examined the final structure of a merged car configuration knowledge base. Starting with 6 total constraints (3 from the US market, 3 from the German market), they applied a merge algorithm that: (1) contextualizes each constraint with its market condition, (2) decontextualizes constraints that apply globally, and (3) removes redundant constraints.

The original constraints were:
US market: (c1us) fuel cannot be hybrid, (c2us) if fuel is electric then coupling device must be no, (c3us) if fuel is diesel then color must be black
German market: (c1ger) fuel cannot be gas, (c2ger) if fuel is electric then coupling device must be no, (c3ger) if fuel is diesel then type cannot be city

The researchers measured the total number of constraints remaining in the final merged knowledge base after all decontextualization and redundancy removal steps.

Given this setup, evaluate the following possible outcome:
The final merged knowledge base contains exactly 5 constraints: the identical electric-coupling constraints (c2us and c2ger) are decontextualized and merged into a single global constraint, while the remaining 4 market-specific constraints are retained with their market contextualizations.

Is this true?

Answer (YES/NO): YES